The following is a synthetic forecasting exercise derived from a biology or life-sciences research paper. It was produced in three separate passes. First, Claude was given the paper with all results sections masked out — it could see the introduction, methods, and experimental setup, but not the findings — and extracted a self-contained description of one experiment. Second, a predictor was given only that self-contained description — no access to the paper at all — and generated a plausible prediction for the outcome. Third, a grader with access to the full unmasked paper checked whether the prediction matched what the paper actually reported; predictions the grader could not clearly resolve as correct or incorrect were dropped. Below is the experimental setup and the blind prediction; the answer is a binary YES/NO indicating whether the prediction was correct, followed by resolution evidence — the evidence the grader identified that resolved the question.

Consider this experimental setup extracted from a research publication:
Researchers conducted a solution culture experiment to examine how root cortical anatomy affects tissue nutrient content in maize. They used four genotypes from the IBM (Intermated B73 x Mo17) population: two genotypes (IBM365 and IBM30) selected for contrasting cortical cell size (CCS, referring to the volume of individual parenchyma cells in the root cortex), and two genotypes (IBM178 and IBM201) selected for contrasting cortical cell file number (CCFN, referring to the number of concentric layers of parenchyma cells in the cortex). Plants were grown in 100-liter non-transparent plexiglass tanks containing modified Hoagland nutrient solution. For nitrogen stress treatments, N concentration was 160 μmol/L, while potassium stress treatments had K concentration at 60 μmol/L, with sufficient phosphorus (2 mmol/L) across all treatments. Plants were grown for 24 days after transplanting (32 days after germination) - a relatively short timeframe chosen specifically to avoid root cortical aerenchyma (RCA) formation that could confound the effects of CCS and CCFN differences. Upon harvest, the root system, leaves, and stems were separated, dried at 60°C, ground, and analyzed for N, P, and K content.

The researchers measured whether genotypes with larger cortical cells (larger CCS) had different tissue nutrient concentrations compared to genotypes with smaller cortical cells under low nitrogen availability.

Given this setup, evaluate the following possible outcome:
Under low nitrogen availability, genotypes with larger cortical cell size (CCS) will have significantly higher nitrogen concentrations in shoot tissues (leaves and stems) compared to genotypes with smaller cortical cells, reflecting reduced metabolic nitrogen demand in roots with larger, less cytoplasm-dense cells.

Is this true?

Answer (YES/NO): NO